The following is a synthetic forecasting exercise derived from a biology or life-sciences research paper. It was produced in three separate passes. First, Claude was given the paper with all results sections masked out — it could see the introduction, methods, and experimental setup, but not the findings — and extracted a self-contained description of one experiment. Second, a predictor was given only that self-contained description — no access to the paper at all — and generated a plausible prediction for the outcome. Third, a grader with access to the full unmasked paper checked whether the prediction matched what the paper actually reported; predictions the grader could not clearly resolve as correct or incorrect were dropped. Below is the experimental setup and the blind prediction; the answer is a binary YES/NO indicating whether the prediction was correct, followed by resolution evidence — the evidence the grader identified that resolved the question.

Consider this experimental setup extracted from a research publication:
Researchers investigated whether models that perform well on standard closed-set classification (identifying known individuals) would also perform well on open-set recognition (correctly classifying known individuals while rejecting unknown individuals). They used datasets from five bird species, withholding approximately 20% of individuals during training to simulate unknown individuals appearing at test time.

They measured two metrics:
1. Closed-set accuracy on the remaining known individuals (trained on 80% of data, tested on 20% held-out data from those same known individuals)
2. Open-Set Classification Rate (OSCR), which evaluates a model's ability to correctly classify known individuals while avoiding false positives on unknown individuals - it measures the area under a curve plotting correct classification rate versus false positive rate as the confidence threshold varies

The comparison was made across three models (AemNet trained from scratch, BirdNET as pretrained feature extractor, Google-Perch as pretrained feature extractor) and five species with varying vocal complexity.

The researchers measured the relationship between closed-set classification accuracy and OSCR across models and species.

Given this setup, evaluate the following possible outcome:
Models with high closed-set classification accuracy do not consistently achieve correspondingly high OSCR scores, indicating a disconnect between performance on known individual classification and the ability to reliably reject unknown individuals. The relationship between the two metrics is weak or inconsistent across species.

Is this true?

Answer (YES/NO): NO